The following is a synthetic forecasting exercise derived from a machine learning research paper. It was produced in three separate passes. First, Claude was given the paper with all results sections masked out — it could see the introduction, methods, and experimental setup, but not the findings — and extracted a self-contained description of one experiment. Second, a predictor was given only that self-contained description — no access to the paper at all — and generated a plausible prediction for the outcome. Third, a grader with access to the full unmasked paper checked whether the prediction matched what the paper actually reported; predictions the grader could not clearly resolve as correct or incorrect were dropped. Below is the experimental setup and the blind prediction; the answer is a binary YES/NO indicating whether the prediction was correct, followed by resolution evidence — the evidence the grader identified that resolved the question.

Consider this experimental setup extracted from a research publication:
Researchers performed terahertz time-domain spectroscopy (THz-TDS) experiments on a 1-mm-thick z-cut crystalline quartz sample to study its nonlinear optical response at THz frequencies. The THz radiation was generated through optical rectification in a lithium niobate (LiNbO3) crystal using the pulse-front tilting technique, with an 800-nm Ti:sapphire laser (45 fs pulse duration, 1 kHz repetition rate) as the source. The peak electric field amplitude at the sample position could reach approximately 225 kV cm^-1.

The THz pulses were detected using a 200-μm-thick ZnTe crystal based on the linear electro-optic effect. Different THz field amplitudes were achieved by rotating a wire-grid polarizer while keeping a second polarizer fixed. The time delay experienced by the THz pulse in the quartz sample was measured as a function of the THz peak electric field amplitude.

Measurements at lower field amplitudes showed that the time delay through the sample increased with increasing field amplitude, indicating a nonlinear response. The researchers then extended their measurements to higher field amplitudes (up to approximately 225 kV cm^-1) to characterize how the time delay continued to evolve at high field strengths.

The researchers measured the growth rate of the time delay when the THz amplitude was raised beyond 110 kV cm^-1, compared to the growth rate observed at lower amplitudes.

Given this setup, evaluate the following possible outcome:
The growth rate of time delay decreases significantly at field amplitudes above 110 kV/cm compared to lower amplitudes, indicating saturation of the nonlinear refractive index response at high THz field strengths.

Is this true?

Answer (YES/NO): YES